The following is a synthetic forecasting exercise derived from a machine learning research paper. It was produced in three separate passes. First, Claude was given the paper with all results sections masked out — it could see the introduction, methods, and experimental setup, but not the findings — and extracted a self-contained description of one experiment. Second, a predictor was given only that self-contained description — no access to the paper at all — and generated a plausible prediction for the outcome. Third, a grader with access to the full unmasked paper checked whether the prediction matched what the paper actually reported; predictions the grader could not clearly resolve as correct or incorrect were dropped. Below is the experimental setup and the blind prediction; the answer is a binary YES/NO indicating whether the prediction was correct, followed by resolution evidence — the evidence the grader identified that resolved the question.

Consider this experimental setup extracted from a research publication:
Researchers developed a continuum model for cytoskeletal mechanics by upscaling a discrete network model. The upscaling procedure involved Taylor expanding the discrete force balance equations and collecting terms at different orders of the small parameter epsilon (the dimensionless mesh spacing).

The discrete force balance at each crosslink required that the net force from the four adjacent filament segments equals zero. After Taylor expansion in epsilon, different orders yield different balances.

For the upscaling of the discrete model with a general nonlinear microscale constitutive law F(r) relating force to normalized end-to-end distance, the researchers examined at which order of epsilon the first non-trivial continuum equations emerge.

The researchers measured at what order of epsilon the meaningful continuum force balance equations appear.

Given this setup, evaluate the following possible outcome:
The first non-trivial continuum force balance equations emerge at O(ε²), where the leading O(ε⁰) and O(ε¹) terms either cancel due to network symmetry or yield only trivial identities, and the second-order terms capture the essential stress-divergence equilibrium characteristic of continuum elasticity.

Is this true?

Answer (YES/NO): YES